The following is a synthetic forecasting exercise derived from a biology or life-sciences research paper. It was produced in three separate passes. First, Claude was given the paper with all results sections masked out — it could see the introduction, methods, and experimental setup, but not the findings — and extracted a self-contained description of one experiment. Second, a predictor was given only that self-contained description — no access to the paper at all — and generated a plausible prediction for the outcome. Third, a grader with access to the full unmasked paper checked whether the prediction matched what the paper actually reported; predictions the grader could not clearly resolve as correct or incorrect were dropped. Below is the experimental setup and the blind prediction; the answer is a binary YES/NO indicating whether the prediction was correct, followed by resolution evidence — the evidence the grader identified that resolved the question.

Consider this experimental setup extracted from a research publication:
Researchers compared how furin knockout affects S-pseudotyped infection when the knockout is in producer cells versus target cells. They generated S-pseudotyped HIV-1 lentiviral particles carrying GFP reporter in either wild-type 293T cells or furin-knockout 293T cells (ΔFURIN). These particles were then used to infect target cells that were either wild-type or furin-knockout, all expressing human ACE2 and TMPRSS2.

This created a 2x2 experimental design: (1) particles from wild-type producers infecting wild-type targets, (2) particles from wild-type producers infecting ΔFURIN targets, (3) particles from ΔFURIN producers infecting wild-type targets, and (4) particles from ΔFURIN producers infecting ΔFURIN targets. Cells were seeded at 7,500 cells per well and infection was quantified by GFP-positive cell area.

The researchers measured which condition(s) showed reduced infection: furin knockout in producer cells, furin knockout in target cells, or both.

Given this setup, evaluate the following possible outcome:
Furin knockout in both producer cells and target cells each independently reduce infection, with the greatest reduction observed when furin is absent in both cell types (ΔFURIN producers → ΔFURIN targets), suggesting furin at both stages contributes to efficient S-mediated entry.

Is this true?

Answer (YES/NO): NO